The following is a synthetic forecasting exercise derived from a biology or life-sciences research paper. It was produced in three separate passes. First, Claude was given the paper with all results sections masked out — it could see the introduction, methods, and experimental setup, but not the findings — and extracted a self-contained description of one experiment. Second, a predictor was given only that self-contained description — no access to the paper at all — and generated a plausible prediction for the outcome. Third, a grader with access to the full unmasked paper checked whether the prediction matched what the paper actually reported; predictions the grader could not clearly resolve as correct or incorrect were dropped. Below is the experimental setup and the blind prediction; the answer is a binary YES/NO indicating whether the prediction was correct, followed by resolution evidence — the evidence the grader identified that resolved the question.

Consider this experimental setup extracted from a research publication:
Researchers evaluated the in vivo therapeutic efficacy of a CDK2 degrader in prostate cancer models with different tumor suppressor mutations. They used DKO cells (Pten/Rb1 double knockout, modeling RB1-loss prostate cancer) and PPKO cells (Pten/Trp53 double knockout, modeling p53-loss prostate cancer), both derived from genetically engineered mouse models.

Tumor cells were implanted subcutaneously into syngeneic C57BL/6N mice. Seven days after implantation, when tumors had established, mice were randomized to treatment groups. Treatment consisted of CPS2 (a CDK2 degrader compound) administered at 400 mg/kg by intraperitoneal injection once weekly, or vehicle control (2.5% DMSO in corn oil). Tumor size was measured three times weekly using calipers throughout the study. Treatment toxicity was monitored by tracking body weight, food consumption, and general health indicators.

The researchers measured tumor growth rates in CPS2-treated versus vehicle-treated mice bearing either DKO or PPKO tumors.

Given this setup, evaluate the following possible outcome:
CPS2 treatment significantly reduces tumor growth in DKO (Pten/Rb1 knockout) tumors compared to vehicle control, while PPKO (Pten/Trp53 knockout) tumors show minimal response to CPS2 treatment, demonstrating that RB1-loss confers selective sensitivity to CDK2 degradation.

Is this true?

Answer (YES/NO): NO